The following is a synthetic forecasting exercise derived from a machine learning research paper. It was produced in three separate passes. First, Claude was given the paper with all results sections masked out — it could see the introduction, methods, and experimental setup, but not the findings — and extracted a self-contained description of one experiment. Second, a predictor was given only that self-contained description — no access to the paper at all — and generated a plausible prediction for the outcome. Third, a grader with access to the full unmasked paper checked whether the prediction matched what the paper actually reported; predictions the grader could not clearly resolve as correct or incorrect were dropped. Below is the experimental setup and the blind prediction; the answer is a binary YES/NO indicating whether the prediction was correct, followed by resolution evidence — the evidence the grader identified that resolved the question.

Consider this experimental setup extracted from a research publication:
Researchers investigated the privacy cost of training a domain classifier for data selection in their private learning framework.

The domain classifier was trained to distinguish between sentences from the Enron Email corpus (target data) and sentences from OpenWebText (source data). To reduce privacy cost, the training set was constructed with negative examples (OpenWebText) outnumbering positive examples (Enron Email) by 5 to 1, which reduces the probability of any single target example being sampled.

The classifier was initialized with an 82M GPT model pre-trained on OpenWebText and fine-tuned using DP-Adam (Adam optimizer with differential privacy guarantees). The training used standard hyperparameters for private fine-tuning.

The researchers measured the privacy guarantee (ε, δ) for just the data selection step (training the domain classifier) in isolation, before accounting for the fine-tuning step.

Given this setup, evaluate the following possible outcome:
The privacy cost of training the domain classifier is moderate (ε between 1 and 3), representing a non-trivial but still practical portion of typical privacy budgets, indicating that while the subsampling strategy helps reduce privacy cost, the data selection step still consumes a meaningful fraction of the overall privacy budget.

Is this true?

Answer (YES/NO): NO